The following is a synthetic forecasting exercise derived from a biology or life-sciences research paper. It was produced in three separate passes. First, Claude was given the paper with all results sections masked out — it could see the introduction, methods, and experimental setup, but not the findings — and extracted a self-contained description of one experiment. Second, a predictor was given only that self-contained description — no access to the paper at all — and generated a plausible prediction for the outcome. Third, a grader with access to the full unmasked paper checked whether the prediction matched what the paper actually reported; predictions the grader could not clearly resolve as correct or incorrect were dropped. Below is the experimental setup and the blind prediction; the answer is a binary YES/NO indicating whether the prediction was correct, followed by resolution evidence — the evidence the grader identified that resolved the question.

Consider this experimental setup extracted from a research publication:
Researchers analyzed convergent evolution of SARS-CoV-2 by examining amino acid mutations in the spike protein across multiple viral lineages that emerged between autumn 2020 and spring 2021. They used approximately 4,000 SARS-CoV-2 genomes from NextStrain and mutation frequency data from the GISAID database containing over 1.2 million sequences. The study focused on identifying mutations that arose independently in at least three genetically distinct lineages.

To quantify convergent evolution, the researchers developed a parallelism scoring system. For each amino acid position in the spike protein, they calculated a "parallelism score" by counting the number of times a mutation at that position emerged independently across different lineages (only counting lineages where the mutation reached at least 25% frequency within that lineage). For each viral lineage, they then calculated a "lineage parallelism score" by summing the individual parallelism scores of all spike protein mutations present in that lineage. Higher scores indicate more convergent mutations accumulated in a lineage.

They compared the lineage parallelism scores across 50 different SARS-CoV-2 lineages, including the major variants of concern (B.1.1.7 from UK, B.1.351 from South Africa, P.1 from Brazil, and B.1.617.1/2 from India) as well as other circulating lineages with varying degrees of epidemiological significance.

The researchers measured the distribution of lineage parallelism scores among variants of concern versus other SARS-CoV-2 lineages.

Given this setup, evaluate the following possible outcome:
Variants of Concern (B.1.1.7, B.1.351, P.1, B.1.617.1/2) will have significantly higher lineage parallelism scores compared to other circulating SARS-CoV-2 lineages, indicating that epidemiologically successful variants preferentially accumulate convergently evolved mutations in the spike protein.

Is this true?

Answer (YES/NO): YES